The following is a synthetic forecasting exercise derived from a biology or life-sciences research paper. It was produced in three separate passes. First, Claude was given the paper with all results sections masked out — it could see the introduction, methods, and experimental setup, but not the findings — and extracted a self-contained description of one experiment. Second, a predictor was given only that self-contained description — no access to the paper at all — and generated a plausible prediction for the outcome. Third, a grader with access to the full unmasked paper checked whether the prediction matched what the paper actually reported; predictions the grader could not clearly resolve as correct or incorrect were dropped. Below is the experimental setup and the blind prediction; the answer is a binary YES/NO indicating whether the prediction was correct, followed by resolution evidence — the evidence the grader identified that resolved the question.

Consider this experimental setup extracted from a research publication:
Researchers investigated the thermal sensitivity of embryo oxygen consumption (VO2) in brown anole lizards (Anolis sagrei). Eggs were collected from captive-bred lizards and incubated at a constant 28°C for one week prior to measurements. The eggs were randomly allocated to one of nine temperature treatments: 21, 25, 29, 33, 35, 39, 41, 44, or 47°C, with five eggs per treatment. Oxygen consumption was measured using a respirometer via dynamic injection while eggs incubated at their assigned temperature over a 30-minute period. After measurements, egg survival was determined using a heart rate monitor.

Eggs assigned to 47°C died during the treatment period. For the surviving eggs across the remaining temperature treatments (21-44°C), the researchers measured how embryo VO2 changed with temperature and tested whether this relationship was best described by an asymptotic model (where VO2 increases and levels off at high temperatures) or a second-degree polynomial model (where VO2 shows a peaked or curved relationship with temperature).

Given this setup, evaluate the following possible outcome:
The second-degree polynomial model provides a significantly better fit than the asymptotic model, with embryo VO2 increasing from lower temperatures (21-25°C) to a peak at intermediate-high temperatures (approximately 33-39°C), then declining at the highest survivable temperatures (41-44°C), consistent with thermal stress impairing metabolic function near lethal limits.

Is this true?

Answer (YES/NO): NO